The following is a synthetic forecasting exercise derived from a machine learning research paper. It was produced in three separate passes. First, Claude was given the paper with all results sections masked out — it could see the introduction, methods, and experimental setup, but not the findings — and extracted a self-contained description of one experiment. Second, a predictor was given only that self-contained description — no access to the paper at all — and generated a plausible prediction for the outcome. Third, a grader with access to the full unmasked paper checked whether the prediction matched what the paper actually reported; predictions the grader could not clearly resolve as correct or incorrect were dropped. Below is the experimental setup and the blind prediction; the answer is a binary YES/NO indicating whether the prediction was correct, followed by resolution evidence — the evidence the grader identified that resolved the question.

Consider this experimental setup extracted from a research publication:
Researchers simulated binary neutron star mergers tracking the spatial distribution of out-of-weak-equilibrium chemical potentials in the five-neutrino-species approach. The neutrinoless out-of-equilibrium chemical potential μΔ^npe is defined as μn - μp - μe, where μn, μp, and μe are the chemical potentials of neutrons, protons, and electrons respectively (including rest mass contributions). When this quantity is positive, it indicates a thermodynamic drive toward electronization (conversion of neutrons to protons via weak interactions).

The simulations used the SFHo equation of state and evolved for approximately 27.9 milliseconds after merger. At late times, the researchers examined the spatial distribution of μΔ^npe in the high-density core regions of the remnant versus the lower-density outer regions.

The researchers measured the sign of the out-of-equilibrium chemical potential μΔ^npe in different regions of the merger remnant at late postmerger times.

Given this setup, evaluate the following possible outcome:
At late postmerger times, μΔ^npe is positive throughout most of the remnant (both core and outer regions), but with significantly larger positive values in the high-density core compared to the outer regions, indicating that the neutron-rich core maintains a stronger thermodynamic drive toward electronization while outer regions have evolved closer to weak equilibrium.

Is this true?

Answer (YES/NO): NO